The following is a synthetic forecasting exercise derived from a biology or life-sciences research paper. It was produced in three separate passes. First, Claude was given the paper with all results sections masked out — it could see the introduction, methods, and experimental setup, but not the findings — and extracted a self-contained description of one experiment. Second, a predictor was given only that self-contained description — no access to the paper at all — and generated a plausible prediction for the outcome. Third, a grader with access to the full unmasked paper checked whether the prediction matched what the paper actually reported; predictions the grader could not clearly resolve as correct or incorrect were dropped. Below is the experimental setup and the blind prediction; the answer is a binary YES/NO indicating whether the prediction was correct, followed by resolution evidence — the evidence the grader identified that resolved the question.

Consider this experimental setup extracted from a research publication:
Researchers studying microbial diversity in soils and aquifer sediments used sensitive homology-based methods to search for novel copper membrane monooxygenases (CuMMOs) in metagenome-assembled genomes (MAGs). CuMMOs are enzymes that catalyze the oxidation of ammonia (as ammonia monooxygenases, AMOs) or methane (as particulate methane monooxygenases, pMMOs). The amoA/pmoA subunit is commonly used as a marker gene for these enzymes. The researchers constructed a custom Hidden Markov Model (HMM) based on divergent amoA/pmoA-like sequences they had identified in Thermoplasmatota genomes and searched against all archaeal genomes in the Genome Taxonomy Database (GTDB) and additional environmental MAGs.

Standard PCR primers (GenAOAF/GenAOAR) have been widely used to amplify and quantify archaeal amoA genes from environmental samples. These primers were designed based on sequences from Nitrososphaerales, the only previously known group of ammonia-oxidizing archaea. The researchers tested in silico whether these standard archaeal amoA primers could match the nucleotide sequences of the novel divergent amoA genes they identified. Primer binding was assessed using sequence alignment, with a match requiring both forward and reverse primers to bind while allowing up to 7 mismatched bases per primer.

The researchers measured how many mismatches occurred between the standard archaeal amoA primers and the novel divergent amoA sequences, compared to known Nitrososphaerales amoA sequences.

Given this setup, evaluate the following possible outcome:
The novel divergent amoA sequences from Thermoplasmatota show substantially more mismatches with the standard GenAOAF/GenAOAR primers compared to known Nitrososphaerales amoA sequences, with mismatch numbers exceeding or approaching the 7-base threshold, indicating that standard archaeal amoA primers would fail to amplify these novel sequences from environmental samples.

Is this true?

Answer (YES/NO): YES